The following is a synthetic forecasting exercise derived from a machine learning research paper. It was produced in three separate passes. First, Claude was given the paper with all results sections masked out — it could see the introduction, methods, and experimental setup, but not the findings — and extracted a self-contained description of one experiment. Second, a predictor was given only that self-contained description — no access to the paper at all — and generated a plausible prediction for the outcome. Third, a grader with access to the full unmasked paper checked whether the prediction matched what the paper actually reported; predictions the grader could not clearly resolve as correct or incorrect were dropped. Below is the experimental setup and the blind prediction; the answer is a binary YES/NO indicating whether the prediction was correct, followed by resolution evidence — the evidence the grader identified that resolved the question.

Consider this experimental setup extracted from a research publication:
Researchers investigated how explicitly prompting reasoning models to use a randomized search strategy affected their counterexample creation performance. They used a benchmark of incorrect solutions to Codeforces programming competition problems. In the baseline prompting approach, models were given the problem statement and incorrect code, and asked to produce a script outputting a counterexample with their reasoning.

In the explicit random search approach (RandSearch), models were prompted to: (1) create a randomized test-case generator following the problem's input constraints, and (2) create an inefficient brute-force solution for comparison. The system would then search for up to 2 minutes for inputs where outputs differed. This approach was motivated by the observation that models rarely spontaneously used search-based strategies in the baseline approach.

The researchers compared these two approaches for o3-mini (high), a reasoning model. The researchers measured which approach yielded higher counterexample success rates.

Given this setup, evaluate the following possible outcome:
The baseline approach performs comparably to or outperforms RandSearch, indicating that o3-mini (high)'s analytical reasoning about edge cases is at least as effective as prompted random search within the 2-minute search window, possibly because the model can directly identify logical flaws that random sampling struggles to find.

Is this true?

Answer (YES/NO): YES